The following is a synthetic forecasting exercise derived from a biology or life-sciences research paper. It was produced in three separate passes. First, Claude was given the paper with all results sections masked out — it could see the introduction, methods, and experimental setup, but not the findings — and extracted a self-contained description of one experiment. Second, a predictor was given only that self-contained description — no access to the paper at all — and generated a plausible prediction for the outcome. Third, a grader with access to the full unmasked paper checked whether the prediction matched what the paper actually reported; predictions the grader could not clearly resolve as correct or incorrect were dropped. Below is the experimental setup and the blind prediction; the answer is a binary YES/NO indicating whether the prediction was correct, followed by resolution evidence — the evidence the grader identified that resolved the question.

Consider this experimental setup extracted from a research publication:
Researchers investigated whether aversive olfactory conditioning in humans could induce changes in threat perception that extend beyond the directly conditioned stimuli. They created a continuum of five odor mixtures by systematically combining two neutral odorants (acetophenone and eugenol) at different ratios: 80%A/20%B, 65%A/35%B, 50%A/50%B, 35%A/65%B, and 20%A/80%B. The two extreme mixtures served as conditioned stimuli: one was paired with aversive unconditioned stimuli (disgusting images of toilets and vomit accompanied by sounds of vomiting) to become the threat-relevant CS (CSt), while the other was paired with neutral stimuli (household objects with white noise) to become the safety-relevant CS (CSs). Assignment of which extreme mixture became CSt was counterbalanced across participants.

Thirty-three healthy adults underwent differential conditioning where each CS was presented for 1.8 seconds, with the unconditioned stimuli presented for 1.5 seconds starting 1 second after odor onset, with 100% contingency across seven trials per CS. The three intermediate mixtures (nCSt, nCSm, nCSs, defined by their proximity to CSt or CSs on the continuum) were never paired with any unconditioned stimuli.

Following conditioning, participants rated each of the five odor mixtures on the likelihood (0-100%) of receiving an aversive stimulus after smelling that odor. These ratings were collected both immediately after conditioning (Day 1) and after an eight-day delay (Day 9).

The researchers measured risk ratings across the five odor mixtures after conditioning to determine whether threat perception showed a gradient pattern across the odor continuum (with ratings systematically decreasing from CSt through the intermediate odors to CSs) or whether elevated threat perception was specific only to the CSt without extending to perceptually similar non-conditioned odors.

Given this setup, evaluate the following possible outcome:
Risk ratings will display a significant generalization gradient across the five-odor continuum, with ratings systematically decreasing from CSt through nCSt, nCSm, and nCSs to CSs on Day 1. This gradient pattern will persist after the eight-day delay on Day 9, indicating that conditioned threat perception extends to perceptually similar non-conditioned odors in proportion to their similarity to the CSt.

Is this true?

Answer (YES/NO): NO